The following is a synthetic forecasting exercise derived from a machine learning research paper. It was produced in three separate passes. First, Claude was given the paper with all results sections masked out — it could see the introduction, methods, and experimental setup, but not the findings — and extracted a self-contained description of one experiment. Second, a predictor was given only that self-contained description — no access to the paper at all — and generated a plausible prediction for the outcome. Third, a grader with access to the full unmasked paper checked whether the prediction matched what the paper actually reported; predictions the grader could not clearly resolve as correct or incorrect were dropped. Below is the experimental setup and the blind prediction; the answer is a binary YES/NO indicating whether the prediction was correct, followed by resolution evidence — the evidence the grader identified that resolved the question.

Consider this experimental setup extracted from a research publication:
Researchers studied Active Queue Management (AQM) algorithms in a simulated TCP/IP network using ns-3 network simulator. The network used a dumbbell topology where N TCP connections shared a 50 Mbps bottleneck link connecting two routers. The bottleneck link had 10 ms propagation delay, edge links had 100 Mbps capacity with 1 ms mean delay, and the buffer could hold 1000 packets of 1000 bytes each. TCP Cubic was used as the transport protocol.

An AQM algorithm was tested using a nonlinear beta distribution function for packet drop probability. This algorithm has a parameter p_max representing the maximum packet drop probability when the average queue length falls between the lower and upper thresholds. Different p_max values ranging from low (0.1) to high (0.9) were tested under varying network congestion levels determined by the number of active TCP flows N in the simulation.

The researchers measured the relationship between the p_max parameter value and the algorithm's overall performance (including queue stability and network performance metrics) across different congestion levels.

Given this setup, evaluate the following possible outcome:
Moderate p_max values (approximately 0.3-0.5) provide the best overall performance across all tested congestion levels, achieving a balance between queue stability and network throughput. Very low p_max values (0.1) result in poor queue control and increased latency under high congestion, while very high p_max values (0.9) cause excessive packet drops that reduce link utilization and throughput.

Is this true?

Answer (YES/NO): NO